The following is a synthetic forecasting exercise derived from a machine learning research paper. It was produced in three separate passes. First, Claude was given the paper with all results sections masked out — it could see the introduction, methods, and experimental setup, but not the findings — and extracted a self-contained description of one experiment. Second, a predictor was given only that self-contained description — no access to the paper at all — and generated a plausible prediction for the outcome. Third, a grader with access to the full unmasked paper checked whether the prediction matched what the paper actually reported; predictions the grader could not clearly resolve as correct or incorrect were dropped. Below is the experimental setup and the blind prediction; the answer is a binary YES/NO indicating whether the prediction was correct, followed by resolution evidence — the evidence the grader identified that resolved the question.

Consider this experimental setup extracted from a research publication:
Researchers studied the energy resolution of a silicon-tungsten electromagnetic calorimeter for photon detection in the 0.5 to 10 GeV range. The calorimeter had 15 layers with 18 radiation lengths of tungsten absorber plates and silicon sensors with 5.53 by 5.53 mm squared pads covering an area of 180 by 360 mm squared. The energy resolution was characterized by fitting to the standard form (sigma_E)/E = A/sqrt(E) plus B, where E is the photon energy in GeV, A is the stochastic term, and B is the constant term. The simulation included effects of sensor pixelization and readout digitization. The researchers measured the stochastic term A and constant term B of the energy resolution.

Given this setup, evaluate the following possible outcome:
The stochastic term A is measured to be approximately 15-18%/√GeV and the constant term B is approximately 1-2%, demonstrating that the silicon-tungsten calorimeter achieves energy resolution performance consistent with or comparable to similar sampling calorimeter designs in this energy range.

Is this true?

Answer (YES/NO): NO